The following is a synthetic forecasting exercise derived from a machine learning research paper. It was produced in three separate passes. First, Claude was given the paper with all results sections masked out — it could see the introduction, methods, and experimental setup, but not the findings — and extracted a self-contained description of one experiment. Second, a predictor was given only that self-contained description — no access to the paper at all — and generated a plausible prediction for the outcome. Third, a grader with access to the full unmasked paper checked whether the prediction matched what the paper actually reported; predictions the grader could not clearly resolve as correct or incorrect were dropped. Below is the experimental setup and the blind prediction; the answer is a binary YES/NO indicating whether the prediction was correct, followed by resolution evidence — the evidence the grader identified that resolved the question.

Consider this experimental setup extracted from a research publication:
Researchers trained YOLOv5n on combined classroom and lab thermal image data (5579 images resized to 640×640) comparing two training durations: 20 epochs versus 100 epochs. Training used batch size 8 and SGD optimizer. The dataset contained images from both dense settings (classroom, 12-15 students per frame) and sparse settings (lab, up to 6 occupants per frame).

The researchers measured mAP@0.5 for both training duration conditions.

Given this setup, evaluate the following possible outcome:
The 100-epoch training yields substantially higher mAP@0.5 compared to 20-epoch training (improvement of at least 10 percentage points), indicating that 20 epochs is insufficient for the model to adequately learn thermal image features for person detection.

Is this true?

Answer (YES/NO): NO